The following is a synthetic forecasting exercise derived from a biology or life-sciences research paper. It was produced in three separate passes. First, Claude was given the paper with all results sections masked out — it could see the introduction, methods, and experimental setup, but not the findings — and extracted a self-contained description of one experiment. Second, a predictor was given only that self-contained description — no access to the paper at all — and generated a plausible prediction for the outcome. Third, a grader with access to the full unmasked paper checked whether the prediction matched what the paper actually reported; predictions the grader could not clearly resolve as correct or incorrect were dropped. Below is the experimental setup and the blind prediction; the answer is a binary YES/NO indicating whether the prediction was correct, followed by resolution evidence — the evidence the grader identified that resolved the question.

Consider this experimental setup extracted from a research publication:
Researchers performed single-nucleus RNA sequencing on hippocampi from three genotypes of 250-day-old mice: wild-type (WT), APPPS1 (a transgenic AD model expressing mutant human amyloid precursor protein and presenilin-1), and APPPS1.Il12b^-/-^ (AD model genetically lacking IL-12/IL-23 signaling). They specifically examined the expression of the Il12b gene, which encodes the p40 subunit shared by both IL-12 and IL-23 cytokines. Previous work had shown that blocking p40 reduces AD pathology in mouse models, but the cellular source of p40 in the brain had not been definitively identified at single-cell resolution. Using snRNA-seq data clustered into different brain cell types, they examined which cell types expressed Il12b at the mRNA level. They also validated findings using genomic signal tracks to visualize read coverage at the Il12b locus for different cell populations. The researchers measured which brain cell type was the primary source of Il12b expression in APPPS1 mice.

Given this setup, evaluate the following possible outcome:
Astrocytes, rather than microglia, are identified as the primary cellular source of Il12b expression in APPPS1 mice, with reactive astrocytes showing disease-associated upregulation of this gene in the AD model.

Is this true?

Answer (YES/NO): NO